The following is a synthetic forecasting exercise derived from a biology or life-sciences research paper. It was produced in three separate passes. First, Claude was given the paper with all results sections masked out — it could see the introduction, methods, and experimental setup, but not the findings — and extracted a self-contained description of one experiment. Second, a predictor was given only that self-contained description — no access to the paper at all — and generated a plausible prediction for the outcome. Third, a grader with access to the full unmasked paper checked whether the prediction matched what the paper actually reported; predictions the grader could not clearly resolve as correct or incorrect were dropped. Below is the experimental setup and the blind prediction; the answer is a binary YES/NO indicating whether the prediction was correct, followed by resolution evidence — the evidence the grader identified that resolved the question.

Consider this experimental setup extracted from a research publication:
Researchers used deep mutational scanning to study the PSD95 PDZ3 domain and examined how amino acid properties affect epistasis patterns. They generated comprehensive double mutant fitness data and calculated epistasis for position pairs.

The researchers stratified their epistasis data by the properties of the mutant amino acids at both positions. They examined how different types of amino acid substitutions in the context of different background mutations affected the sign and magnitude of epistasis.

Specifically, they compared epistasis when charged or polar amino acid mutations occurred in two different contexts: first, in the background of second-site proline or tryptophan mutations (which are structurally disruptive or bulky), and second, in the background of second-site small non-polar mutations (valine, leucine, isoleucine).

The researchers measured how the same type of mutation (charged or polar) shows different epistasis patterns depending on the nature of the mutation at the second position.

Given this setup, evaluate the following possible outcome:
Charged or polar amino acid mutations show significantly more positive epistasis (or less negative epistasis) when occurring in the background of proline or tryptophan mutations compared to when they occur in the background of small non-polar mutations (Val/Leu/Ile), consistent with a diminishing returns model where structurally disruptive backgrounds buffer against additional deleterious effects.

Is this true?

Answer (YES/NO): NO